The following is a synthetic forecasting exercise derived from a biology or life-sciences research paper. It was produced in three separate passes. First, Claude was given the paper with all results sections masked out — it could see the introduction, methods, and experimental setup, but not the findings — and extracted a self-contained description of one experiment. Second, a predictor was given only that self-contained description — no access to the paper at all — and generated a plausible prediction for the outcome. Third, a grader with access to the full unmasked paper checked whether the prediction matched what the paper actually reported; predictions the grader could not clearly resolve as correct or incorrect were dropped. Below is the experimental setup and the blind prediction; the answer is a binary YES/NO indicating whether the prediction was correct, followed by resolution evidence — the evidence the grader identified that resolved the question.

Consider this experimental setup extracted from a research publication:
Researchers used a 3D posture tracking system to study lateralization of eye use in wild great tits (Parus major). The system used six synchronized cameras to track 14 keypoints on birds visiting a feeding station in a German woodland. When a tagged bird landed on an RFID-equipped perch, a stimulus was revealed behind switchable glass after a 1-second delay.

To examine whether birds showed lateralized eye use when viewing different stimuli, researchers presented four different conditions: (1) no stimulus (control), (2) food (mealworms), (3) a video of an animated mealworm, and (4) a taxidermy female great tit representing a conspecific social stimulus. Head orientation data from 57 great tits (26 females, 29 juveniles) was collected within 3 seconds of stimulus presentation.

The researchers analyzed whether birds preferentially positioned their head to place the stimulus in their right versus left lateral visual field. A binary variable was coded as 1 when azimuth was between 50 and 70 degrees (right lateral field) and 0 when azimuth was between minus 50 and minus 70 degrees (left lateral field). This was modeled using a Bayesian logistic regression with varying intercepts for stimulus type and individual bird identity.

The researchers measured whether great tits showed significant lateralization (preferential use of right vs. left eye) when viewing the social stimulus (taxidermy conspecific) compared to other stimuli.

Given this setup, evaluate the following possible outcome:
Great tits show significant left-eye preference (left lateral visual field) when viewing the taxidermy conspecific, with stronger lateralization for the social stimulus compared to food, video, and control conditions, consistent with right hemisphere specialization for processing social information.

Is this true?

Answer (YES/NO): NO